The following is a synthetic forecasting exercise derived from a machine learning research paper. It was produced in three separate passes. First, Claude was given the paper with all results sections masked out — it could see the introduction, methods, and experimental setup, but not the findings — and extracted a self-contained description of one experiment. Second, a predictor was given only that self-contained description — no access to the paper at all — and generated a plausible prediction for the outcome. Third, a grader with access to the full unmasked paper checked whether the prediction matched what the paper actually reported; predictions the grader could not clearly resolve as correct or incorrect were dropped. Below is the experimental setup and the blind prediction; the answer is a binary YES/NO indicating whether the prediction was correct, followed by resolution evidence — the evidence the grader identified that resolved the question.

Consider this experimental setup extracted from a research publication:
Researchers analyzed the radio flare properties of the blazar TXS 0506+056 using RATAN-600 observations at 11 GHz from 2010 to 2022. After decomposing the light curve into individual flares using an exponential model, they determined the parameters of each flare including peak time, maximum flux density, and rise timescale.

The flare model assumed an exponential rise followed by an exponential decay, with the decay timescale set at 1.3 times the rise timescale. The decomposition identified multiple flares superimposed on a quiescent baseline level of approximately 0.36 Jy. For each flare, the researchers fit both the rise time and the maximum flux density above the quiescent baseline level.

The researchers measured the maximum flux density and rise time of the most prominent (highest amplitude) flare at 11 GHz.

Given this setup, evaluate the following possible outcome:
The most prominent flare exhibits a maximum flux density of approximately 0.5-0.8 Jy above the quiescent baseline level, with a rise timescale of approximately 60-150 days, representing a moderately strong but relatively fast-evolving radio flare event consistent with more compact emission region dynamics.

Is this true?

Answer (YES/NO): NO